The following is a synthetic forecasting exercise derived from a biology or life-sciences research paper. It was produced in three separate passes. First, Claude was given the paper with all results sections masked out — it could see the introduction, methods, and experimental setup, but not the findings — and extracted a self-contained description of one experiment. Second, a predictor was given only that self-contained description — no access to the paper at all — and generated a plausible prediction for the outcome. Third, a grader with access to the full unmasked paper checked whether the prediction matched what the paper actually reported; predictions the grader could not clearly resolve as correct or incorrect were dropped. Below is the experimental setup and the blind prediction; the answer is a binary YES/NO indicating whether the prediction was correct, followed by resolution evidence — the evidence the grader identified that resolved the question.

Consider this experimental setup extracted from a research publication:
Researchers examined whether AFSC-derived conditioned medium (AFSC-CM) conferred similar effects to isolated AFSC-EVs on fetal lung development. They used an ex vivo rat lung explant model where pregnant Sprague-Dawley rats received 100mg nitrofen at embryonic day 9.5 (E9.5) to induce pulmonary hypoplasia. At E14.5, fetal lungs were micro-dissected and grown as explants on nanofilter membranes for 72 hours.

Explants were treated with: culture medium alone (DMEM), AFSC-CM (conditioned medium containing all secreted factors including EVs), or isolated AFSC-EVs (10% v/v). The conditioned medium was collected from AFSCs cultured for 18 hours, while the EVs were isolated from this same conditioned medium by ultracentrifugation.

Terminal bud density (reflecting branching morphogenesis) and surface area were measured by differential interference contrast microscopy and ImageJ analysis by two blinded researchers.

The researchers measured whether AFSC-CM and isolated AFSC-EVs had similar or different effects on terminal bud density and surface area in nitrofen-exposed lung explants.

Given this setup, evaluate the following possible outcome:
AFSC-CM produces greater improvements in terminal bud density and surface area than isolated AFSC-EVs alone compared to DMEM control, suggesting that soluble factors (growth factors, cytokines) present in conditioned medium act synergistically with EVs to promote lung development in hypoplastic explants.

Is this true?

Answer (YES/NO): NO